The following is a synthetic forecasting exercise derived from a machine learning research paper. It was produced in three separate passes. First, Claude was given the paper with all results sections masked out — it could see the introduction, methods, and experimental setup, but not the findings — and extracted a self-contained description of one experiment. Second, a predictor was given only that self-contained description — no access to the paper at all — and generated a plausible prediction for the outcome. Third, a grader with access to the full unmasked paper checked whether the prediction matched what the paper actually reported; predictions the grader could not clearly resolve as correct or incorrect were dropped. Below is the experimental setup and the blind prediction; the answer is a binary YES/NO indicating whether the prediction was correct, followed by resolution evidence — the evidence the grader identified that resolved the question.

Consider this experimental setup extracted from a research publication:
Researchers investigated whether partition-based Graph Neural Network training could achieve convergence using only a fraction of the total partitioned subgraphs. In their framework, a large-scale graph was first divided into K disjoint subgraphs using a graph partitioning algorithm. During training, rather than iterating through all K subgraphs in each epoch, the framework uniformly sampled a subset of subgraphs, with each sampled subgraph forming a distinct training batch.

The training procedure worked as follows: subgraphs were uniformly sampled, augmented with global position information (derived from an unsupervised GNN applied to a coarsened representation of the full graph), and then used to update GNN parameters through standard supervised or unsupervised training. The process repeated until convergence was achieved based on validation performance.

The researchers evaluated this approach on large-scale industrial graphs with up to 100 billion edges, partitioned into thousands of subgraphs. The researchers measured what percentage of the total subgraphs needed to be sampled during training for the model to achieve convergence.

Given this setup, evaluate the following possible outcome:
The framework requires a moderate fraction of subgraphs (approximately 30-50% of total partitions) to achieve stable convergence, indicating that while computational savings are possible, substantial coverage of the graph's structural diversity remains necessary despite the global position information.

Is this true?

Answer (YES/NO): NO